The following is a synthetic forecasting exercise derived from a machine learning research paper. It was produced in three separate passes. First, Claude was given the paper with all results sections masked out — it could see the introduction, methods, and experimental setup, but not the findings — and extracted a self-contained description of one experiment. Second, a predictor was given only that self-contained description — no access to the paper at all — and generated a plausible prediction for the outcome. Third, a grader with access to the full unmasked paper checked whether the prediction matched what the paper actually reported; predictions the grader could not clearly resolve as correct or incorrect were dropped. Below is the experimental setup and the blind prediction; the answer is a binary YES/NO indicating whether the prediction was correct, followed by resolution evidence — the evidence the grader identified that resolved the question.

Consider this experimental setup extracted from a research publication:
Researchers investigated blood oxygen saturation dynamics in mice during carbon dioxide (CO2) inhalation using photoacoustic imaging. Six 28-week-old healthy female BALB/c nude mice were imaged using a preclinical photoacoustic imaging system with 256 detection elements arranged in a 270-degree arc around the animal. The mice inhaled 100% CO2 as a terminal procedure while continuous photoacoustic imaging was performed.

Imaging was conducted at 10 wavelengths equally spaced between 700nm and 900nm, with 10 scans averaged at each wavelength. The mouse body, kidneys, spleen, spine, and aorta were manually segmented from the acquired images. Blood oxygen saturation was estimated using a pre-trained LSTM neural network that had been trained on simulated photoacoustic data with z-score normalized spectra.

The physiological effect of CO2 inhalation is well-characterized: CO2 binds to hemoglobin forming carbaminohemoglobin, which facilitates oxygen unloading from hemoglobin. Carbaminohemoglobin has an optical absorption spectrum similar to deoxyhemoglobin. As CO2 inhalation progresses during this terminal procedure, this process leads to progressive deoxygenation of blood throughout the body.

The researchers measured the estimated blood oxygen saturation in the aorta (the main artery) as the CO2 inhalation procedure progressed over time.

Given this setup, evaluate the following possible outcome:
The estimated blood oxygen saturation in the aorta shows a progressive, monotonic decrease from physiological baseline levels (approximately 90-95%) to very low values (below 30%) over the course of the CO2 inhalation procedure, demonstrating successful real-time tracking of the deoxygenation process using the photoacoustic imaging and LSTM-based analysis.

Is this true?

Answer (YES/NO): NO